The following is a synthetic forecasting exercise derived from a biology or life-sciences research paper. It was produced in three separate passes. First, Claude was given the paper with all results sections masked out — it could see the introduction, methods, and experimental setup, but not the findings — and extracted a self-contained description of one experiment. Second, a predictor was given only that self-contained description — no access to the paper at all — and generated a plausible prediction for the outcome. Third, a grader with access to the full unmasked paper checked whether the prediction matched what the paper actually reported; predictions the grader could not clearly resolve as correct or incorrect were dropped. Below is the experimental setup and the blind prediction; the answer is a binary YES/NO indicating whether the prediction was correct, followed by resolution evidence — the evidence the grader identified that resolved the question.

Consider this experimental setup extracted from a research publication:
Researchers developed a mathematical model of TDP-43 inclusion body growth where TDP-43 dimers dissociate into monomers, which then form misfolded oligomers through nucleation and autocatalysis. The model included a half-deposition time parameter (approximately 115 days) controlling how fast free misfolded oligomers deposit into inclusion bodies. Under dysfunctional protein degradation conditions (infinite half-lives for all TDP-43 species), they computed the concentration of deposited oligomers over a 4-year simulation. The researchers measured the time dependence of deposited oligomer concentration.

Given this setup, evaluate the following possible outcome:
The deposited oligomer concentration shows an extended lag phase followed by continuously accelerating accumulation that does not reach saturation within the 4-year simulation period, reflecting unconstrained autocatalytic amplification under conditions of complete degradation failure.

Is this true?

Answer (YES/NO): NO